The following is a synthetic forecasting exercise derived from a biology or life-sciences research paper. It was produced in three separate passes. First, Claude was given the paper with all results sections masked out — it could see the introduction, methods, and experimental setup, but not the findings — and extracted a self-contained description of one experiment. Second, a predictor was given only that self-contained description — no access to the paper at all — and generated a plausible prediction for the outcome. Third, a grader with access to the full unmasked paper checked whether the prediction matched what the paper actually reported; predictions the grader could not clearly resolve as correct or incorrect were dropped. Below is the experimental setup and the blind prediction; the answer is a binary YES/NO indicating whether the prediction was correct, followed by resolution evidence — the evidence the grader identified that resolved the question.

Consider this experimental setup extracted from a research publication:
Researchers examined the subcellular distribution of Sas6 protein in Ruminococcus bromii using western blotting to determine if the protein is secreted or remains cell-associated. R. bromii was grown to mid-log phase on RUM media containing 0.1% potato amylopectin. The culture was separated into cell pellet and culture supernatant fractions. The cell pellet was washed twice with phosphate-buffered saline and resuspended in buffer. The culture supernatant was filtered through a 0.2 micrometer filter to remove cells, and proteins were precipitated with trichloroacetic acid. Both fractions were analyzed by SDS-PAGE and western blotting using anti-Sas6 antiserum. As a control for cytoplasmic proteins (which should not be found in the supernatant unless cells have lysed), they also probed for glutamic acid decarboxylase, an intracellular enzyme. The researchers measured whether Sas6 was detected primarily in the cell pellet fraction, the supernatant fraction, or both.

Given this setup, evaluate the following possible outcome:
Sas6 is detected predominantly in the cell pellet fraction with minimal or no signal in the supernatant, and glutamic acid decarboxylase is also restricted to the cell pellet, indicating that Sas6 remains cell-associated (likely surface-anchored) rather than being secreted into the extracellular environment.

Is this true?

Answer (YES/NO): YES